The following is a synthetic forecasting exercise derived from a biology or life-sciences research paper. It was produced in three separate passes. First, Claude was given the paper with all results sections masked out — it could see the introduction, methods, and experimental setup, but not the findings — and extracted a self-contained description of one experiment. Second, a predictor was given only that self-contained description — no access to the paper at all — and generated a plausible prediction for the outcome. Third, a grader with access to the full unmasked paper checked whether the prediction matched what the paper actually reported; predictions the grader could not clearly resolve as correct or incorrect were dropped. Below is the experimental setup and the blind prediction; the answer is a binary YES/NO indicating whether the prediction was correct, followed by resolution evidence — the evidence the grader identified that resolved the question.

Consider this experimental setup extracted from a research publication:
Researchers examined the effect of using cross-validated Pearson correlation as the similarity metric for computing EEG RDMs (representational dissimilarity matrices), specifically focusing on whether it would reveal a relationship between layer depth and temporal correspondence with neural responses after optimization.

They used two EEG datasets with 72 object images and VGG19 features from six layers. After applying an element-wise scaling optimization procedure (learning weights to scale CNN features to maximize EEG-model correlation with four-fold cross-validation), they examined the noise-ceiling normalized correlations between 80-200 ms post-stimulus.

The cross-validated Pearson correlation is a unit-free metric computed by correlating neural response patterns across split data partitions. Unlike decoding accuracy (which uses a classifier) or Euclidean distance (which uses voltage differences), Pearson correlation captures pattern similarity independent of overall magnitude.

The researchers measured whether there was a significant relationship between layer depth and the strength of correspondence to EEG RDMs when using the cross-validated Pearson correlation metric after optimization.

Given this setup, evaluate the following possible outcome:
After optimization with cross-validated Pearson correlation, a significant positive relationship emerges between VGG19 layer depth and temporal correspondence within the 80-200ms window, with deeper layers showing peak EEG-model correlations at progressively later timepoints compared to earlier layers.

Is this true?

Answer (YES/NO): NO